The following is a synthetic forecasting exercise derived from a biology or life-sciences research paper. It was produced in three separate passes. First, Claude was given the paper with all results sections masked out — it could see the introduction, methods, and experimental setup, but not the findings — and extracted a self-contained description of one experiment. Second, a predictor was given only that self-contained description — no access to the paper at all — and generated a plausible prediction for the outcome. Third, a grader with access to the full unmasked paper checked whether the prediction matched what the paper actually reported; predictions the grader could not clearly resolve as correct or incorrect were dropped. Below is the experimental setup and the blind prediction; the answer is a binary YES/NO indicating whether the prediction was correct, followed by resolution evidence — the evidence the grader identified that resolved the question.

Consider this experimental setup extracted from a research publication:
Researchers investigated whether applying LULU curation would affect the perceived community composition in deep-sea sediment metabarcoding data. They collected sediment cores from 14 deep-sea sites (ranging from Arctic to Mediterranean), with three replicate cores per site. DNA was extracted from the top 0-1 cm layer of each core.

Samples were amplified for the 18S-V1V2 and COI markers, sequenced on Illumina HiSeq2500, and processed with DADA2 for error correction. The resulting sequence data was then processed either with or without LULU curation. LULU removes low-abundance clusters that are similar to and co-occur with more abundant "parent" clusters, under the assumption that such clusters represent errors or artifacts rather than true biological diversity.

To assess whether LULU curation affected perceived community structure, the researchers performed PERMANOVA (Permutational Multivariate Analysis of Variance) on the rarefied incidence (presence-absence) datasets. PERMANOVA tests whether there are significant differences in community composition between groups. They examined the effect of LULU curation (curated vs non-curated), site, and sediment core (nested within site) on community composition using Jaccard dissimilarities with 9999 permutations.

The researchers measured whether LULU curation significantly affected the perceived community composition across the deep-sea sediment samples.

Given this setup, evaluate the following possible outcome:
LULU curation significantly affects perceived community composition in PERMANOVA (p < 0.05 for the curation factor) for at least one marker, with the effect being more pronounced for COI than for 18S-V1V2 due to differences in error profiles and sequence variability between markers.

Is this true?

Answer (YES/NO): NO